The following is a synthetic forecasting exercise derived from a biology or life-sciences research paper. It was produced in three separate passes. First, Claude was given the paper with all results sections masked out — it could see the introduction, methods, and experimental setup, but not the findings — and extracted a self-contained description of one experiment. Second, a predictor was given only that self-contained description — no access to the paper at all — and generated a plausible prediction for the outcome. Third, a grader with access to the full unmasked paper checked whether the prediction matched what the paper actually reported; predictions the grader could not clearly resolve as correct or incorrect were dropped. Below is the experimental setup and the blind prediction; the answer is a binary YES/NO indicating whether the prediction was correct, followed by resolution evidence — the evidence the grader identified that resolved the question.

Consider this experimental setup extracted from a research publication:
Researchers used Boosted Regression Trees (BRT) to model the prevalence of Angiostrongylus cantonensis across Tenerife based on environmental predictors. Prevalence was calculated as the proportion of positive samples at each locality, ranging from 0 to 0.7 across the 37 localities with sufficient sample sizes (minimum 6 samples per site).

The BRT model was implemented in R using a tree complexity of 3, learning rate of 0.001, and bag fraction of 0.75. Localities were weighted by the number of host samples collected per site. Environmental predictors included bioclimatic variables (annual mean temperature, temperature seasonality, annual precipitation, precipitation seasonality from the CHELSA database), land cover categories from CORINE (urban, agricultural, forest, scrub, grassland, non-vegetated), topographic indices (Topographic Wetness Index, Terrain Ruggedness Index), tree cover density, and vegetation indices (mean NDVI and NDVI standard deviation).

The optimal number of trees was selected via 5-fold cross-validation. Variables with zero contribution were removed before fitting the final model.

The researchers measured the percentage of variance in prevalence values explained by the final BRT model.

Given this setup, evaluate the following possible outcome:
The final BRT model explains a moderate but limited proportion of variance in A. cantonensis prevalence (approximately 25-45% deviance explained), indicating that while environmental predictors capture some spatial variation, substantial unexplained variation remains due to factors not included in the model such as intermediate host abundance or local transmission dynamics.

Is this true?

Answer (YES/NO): YES